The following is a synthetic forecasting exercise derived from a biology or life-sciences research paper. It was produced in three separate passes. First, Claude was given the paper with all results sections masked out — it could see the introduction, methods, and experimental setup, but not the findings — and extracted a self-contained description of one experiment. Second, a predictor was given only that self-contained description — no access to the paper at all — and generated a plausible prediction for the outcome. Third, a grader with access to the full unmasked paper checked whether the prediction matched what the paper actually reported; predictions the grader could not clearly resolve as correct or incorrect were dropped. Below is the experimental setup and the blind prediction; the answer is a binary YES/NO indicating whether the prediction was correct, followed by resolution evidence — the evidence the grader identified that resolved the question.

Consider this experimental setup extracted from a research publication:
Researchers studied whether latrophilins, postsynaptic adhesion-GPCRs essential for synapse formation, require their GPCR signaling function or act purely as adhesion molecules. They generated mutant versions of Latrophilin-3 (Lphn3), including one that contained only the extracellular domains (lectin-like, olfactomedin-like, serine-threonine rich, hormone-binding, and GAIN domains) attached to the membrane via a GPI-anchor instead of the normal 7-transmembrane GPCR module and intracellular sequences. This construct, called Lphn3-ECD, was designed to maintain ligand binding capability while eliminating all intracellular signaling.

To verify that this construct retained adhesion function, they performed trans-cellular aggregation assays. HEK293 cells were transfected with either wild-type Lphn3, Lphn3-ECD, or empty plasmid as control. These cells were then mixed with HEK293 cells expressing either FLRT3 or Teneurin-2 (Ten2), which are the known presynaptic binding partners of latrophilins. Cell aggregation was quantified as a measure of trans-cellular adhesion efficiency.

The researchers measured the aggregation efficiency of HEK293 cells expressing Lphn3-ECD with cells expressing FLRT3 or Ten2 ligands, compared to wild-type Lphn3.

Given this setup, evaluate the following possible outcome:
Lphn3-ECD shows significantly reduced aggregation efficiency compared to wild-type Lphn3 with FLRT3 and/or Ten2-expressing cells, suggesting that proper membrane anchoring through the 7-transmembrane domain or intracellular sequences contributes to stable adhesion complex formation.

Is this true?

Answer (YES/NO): NO